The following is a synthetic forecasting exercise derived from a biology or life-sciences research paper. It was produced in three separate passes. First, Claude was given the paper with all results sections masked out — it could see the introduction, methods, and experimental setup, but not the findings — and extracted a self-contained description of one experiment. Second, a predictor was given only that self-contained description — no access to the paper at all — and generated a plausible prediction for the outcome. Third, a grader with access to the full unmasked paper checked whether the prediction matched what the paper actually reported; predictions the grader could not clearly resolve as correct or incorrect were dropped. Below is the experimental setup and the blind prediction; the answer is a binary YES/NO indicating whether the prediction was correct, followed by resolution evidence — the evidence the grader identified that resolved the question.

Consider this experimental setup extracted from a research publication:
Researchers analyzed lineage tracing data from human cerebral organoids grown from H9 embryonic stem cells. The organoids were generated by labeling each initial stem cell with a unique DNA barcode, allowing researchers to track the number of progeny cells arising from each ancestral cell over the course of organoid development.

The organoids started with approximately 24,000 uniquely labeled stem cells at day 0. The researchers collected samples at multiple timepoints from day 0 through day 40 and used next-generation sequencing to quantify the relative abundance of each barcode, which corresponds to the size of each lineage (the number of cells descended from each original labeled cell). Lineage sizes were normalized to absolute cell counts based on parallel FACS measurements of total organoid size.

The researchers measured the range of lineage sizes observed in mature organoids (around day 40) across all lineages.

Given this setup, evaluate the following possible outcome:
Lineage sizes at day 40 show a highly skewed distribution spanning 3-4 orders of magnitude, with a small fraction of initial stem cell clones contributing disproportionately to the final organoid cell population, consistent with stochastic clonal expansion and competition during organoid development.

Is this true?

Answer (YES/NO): NO